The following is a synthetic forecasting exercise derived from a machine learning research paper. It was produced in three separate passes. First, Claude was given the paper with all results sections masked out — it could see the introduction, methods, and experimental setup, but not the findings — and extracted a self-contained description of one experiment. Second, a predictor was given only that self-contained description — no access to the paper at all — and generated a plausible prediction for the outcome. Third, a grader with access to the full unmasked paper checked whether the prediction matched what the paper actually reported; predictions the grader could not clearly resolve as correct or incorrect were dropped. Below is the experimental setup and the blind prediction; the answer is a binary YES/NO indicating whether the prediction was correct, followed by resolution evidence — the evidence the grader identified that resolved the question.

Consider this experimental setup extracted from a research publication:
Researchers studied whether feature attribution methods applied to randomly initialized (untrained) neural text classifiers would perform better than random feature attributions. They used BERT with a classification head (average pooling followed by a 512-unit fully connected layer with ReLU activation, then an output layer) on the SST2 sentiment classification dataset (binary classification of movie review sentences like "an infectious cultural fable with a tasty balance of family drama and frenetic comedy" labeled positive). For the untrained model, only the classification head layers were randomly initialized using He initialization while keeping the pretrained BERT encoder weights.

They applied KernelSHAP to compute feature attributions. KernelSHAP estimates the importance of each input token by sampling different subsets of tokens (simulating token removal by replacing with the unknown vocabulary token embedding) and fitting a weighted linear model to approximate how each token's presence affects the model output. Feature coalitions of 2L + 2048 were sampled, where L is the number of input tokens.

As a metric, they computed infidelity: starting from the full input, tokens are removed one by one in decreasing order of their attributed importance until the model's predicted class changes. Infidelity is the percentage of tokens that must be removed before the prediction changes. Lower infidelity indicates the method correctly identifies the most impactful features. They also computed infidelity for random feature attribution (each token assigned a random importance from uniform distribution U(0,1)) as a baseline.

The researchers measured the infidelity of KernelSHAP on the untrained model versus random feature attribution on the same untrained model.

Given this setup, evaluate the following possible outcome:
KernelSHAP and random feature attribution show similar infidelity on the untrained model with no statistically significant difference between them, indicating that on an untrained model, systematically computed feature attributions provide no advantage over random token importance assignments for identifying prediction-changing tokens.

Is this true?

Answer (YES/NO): NO